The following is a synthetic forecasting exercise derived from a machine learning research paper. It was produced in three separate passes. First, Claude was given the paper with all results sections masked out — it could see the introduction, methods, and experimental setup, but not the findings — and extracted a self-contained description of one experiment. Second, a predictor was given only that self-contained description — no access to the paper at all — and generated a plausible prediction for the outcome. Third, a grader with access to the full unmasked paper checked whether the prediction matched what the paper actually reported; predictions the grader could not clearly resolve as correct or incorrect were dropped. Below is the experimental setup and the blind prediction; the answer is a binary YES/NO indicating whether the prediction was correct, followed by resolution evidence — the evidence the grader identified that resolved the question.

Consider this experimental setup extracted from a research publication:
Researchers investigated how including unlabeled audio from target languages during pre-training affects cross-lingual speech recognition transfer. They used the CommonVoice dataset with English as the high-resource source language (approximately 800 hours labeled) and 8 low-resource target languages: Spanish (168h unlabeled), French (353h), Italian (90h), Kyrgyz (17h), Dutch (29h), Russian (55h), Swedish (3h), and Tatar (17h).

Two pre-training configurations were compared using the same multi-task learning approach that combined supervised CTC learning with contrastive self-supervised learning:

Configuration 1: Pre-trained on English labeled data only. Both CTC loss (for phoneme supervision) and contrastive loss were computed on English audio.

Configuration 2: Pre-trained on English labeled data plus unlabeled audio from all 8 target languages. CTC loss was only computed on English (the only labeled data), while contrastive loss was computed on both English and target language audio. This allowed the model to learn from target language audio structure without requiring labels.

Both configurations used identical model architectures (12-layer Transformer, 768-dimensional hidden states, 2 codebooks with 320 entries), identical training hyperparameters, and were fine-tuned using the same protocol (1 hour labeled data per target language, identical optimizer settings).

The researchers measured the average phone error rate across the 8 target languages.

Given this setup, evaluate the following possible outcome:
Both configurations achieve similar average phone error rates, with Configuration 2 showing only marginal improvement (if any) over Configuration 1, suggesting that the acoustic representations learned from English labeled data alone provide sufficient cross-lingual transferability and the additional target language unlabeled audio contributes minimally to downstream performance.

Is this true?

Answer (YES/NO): NO